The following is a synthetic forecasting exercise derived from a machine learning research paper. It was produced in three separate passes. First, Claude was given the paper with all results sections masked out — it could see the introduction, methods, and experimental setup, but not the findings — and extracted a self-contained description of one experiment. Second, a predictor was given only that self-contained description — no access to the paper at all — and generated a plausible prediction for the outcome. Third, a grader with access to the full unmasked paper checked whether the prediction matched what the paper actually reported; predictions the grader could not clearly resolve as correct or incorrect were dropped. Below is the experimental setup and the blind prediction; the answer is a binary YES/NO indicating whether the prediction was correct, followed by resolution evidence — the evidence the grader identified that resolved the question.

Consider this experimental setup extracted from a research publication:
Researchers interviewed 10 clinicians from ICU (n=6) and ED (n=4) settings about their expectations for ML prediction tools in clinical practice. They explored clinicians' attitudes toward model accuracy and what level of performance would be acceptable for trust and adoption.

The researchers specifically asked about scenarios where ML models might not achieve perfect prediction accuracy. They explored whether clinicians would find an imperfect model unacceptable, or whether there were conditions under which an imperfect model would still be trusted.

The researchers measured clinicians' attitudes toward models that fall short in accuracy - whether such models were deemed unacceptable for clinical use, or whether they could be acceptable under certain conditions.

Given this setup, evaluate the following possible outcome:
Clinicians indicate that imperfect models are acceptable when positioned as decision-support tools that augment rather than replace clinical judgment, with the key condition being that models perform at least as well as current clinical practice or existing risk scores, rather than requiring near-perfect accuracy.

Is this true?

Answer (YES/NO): NO